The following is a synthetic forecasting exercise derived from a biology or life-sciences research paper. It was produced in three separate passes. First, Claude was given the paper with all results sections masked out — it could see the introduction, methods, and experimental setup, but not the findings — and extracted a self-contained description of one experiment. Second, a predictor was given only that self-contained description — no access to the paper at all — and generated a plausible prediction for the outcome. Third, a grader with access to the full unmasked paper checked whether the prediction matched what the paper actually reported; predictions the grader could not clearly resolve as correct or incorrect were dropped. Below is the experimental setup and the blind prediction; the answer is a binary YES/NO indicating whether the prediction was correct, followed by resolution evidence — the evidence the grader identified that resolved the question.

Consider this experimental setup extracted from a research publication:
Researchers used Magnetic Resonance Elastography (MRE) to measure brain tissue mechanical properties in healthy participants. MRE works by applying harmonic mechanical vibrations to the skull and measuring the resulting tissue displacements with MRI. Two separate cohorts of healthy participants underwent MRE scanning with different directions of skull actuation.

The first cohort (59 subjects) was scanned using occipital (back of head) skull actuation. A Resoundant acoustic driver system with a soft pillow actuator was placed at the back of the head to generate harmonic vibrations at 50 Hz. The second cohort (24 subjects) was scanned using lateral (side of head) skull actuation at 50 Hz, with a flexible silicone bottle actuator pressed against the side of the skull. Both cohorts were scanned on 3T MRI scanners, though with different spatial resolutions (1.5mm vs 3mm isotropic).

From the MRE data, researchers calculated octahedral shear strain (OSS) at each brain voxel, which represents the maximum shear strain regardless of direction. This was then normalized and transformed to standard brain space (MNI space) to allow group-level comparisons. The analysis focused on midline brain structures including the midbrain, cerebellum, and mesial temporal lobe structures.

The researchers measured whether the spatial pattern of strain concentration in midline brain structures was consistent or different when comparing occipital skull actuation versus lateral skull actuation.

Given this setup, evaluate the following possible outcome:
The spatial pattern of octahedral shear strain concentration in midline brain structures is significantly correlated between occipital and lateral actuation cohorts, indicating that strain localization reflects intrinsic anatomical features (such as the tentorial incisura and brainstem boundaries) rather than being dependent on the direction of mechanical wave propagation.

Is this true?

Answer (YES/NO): YES